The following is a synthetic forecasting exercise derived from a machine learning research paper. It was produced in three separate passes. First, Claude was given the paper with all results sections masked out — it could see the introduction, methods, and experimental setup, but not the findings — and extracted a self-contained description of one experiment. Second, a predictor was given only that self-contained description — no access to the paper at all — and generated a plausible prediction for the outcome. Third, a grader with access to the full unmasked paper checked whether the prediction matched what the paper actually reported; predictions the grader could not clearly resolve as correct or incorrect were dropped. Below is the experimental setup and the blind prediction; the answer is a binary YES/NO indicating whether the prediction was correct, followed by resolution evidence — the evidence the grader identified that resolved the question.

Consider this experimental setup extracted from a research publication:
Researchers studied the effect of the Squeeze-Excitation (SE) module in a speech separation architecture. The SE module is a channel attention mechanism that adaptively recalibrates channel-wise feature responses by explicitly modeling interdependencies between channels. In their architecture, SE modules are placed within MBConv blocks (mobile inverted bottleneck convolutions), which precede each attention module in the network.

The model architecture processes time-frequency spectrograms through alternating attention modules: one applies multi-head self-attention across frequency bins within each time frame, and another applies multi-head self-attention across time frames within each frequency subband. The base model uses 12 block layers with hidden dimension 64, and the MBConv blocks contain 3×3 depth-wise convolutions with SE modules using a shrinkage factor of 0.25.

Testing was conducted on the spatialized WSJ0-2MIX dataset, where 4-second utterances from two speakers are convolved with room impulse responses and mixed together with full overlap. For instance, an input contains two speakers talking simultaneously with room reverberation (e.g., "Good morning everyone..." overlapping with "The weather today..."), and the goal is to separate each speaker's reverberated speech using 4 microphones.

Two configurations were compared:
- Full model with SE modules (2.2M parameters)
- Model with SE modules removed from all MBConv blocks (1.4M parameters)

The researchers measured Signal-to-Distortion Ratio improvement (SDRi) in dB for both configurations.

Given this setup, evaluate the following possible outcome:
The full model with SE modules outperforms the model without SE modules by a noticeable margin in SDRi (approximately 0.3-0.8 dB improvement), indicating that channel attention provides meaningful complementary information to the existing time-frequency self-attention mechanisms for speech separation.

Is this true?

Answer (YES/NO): NO